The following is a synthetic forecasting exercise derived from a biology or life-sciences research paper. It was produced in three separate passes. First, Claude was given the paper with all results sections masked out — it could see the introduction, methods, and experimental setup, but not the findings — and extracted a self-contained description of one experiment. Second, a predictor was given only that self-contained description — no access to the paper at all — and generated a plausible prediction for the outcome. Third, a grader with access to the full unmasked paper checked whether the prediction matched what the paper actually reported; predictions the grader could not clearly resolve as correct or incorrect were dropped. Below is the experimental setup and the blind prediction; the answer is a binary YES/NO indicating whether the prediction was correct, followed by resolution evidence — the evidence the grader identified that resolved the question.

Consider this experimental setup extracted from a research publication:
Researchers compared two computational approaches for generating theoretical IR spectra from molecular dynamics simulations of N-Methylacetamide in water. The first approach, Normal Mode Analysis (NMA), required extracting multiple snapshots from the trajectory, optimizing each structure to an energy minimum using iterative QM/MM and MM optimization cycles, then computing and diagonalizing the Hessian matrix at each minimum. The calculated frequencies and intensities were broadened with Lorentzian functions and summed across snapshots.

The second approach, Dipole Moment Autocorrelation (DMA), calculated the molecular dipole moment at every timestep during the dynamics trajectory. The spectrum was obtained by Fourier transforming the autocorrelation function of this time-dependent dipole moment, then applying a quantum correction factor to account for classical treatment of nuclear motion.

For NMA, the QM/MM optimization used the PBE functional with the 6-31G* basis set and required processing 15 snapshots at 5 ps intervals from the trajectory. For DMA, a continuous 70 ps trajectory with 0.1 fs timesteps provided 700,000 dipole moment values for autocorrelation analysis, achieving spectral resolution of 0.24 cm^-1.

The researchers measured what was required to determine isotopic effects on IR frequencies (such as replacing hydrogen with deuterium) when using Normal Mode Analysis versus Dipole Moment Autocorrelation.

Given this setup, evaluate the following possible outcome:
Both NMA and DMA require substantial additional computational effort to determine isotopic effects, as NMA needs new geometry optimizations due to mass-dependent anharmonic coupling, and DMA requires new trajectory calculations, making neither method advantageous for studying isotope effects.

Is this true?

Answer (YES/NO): NO